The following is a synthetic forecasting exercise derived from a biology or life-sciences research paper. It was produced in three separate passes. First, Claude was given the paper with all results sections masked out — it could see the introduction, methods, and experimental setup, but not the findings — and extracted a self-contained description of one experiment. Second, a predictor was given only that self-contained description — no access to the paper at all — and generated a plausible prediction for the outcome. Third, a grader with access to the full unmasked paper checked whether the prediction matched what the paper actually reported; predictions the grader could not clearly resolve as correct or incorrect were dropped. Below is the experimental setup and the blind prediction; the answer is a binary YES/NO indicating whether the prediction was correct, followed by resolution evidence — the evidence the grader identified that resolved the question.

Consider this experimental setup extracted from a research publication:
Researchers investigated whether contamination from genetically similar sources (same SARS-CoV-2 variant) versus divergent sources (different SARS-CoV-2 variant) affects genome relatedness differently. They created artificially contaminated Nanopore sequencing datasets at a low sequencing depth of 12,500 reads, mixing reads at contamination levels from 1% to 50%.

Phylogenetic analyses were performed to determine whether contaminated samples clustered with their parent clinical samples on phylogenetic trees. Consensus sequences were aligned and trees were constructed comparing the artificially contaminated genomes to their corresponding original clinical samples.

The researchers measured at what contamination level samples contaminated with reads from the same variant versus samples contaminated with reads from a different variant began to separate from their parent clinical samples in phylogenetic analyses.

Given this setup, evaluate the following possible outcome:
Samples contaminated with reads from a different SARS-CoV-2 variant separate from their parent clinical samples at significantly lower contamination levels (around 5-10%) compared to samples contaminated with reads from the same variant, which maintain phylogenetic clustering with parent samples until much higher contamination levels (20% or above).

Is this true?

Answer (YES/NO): NO